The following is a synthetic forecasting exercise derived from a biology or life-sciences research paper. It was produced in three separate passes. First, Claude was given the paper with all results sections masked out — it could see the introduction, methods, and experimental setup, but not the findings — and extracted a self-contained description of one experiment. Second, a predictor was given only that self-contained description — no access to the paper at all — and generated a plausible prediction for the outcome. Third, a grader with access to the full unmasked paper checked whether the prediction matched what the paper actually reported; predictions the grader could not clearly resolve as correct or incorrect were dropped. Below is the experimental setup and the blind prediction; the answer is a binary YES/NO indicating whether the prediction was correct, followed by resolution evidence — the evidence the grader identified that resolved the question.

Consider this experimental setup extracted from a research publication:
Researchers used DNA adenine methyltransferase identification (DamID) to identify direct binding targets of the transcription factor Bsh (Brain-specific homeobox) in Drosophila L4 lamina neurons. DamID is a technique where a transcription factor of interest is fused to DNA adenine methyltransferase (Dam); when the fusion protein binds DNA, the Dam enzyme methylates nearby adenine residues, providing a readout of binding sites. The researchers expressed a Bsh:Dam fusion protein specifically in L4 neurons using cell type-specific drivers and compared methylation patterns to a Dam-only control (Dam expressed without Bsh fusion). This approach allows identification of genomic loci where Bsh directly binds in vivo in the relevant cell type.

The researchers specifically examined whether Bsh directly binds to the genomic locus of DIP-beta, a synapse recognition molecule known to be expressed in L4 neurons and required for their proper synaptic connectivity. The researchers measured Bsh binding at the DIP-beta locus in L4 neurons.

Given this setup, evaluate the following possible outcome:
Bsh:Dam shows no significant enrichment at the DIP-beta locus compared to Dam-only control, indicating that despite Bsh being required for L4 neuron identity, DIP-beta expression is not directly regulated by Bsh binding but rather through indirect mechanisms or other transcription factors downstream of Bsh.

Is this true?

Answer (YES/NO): NO